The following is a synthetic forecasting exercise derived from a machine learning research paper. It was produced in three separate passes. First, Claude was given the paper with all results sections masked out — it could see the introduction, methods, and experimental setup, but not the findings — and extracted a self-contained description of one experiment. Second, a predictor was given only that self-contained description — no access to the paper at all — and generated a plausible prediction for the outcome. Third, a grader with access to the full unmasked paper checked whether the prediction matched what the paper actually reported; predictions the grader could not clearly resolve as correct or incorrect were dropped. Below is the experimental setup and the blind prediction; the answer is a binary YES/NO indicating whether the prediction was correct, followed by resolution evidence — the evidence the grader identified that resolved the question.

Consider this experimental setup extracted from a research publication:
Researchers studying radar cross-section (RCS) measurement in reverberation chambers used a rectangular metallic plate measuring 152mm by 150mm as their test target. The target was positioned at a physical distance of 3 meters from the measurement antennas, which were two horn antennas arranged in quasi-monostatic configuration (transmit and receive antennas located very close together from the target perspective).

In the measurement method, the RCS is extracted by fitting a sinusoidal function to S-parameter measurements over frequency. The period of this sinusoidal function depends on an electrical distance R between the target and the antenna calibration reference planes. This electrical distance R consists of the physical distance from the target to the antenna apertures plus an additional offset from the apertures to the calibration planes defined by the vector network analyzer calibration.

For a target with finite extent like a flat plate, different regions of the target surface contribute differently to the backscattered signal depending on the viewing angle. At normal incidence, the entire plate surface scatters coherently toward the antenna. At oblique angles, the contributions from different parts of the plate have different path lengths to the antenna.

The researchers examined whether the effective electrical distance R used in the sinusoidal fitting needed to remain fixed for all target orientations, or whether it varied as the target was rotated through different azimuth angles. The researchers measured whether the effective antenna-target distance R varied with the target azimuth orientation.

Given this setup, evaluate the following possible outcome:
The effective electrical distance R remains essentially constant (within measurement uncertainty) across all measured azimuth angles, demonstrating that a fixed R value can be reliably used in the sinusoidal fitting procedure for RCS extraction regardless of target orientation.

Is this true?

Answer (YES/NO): NO